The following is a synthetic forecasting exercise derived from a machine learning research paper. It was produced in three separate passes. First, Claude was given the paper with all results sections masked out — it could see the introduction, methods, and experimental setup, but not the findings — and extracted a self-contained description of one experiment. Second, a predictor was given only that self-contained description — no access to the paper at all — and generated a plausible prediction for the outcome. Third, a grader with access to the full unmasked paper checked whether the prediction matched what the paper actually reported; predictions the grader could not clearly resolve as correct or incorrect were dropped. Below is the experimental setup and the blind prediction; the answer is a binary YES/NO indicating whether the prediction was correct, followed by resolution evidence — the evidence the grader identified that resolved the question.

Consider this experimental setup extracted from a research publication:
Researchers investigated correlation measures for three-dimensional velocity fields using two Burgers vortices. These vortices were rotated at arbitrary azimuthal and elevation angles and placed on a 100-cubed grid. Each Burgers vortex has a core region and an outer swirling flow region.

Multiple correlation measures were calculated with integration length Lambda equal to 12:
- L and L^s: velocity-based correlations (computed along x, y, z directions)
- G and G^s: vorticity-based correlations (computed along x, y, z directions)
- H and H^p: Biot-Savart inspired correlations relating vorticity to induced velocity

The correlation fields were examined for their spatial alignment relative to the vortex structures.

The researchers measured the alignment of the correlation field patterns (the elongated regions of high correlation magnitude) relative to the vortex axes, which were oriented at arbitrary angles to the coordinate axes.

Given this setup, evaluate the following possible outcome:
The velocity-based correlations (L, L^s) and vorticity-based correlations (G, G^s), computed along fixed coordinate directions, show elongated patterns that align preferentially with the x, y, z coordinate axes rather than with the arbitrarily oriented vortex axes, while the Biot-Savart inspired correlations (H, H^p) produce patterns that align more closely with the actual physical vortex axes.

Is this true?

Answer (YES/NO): NO